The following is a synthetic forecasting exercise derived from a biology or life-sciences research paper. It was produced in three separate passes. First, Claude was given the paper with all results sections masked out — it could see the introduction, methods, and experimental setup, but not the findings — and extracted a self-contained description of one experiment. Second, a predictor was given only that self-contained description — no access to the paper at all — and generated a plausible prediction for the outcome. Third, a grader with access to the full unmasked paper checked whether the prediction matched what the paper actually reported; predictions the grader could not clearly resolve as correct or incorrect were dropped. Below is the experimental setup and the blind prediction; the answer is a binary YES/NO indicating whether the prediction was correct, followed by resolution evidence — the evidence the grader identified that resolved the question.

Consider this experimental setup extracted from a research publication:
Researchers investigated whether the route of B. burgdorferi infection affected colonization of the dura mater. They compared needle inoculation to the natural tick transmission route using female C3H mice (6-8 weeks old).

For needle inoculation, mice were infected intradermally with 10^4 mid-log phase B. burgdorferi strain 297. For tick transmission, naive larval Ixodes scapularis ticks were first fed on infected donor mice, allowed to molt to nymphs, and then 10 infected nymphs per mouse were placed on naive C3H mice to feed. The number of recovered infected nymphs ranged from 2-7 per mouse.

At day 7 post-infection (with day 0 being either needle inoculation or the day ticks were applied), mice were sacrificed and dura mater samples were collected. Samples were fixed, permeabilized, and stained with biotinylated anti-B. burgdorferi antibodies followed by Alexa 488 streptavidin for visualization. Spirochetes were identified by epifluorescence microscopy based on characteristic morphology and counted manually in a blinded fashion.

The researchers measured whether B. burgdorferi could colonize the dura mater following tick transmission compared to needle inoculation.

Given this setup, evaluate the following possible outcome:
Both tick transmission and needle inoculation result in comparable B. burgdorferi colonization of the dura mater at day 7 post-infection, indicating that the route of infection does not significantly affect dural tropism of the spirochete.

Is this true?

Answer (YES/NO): YES